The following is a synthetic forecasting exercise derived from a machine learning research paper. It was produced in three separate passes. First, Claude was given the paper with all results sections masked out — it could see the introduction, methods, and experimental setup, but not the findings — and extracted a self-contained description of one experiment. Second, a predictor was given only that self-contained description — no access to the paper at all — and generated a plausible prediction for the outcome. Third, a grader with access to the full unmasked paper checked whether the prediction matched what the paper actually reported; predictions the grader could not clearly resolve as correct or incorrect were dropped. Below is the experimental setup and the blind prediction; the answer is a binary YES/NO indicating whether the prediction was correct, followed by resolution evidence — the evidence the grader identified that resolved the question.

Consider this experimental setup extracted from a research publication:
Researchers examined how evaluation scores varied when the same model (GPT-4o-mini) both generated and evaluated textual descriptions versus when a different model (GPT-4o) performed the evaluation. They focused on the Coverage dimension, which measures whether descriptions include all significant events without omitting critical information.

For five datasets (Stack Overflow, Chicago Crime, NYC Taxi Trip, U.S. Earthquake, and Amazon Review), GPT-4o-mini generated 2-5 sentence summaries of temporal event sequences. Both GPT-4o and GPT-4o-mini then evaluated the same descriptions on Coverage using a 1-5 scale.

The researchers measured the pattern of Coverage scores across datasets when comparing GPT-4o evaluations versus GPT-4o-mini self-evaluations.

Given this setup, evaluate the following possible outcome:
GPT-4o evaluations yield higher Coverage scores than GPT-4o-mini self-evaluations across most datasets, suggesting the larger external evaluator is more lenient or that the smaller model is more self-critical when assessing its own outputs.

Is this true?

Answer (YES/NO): NO